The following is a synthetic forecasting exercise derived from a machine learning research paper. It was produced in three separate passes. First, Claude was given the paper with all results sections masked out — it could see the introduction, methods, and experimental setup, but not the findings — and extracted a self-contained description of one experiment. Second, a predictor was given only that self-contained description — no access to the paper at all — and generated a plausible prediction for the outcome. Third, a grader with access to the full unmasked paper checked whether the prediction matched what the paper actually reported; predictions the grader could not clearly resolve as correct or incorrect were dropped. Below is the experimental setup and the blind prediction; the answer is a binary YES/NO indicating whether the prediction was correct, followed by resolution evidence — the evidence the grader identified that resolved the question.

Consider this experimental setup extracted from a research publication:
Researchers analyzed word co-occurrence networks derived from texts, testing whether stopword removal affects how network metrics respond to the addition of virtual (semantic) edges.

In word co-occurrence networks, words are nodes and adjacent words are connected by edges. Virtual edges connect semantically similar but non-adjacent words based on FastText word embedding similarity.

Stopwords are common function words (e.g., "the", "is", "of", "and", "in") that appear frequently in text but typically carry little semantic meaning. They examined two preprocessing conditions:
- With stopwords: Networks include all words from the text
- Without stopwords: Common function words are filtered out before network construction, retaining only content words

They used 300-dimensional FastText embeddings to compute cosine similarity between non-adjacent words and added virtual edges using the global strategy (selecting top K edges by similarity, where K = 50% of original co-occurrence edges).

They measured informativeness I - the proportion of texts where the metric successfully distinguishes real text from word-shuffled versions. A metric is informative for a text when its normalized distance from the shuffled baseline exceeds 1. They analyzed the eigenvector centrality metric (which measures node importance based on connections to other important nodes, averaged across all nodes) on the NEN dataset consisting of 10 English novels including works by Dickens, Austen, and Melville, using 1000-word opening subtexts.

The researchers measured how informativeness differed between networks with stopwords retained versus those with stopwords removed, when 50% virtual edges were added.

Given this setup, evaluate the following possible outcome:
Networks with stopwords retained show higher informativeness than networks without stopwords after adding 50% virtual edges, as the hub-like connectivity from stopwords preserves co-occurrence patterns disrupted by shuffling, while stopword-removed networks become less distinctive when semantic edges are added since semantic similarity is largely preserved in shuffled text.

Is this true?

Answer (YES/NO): YES